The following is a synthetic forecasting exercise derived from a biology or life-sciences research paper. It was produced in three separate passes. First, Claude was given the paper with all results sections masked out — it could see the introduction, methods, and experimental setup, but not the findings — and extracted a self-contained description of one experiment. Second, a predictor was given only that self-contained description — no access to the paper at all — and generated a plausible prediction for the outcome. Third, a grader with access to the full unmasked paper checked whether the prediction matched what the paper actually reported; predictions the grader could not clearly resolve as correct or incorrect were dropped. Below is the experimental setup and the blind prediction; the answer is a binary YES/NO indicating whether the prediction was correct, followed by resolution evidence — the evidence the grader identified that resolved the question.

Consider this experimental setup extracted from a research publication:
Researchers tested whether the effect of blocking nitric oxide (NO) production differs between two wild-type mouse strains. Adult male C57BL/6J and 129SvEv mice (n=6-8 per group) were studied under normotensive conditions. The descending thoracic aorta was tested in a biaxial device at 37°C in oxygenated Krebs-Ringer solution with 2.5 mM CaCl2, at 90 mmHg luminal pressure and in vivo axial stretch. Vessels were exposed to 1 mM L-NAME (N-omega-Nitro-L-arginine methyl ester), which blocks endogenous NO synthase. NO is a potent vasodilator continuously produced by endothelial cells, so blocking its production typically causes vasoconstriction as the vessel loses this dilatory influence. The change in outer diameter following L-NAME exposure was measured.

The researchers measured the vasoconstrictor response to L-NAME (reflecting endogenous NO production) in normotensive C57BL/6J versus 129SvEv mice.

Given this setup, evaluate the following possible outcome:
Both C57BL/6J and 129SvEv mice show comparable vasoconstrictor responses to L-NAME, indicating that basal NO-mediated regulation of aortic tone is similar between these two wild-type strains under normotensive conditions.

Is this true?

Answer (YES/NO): YES